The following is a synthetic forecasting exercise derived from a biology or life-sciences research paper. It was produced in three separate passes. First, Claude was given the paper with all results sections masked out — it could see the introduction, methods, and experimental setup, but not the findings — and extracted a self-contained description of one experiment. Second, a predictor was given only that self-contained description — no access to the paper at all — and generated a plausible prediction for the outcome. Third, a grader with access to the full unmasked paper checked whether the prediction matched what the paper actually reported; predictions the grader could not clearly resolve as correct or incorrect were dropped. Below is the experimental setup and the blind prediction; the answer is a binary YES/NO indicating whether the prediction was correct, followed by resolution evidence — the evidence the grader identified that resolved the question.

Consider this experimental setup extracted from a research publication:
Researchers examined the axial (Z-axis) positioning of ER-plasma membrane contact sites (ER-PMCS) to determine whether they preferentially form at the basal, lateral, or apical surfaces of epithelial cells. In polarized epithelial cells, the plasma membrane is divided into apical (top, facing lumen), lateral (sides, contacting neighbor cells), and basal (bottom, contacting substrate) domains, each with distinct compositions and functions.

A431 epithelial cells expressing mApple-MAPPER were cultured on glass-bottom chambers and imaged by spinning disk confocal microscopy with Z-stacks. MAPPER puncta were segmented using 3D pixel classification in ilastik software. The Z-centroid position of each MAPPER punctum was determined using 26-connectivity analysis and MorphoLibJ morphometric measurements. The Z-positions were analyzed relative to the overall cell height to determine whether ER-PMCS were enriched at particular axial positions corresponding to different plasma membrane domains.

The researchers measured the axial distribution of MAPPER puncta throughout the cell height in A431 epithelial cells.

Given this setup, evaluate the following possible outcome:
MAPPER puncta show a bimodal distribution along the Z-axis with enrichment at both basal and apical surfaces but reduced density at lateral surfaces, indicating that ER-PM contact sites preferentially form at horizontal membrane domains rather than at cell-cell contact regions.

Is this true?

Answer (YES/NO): NO